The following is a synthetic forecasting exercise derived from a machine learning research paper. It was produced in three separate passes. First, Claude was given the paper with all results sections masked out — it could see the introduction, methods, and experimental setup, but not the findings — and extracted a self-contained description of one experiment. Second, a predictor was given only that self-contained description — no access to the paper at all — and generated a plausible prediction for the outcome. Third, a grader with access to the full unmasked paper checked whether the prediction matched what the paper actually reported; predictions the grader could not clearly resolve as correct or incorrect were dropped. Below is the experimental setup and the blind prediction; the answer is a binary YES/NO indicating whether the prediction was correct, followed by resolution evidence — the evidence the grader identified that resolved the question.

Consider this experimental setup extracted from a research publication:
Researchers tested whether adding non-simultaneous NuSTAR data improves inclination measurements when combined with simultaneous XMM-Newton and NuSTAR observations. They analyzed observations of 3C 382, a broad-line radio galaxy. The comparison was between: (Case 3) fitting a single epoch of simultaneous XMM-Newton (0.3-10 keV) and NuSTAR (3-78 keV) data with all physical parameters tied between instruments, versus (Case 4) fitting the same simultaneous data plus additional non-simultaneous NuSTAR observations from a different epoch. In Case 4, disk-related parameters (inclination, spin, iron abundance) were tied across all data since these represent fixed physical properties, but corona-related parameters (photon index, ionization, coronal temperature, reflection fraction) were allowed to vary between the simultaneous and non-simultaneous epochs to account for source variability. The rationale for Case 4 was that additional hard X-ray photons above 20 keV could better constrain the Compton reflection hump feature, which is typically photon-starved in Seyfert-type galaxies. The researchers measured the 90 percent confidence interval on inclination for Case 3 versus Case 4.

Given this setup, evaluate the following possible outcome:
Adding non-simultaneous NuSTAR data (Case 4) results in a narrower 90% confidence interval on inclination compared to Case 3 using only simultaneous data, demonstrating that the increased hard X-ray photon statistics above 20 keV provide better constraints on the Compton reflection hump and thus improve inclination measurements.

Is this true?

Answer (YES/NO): YES